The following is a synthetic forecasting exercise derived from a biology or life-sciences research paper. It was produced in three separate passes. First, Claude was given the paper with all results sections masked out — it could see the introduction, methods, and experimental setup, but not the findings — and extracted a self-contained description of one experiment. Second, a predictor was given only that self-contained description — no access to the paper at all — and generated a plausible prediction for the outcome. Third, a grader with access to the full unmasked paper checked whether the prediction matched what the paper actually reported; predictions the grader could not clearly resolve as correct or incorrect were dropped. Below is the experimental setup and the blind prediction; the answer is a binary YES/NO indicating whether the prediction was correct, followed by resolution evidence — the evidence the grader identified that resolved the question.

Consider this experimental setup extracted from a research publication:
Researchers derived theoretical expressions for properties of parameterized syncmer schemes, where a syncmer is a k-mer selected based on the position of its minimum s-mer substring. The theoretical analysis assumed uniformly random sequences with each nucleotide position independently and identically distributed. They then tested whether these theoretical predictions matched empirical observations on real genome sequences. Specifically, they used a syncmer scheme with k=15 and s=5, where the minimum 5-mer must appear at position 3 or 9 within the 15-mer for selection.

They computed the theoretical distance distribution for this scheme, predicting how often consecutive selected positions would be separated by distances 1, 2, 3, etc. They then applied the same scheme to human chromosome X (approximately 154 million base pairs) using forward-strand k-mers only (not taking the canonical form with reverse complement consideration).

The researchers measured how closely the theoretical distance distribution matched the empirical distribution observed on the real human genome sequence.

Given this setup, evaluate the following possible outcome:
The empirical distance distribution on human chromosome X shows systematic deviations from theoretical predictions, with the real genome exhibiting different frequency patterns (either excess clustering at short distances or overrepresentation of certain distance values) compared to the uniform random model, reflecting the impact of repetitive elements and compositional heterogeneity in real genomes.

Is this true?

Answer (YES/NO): NO